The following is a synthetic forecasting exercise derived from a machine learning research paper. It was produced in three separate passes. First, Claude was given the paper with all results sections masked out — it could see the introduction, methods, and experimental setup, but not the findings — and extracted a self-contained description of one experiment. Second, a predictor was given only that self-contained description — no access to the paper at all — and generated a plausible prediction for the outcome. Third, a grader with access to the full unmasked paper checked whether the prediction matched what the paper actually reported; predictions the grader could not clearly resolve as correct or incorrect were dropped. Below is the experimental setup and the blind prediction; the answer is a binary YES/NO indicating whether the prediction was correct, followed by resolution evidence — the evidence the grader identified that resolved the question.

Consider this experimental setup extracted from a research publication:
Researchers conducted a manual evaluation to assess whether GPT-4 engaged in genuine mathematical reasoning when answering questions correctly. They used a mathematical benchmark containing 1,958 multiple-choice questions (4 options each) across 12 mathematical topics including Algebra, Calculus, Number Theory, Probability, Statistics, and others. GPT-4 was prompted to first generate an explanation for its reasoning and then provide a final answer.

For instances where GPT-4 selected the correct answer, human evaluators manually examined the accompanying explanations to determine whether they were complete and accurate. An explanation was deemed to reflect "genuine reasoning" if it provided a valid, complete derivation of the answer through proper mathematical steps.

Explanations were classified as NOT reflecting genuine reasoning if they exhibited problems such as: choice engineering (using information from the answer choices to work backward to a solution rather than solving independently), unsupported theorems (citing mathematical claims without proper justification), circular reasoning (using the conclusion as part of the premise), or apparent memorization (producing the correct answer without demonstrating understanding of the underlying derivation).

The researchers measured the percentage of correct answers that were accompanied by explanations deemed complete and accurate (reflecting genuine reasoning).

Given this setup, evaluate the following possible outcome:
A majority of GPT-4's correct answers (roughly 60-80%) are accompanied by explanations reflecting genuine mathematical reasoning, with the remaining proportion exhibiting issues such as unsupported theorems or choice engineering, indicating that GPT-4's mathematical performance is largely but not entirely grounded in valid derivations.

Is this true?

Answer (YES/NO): NO